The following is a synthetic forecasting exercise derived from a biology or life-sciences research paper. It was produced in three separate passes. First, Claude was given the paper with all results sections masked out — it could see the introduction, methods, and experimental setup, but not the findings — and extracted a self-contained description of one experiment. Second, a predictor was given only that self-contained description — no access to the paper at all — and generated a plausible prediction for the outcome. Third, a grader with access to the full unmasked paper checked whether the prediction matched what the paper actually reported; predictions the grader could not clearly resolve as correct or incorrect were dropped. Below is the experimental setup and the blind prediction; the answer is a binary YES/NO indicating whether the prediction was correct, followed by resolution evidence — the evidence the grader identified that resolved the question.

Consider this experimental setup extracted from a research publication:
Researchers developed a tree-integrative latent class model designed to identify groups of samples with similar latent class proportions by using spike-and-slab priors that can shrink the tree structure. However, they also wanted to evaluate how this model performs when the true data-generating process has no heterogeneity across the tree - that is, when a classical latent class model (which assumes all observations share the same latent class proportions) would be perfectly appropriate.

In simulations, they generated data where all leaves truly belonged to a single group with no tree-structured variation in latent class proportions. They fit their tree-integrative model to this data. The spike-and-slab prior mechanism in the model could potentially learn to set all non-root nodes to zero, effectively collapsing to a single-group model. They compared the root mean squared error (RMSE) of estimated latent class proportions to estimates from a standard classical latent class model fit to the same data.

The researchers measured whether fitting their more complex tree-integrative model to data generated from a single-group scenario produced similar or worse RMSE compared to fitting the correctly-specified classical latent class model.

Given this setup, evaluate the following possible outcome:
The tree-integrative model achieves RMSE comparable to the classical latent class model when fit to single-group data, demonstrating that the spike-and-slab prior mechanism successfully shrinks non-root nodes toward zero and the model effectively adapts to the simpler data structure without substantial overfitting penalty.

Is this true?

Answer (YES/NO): YES